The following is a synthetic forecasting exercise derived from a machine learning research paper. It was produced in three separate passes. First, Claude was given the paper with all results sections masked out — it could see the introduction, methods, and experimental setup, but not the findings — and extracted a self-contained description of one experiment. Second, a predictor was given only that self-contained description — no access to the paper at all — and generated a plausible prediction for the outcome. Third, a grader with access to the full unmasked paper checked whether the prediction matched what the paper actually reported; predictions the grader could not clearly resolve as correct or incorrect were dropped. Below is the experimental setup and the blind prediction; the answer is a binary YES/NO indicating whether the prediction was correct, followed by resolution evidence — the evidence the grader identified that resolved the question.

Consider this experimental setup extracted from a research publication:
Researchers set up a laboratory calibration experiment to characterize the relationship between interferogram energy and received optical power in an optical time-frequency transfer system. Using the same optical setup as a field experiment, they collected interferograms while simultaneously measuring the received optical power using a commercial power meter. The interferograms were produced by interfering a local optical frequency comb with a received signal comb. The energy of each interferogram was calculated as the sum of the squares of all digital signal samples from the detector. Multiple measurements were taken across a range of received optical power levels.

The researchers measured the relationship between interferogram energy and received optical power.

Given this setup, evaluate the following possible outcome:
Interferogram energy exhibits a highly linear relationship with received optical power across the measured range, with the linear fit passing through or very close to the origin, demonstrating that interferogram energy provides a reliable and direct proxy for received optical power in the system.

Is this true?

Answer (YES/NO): NO